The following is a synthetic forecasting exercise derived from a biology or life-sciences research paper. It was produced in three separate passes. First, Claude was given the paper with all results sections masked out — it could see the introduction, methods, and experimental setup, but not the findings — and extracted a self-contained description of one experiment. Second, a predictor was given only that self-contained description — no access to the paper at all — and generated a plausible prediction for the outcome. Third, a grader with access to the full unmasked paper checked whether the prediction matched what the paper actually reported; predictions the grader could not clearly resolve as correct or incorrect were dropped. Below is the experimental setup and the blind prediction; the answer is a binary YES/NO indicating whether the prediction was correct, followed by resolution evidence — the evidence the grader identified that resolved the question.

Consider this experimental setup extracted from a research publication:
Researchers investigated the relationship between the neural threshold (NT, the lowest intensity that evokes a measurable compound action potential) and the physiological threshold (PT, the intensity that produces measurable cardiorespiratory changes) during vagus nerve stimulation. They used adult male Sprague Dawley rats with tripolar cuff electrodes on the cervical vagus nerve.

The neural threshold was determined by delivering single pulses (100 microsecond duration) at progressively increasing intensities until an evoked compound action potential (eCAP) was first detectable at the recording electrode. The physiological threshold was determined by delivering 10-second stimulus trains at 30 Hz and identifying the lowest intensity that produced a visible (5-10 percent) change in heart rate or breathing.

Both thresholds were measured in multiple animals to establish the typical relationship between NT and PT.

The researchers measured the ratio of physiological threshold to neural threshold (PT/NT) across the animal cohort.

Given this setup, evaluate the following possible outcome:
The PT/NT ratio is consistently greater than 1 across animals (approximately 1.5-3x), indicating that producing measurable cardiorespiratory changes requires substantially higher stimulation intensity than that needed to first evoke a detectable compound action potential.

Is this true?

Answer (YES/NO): NO